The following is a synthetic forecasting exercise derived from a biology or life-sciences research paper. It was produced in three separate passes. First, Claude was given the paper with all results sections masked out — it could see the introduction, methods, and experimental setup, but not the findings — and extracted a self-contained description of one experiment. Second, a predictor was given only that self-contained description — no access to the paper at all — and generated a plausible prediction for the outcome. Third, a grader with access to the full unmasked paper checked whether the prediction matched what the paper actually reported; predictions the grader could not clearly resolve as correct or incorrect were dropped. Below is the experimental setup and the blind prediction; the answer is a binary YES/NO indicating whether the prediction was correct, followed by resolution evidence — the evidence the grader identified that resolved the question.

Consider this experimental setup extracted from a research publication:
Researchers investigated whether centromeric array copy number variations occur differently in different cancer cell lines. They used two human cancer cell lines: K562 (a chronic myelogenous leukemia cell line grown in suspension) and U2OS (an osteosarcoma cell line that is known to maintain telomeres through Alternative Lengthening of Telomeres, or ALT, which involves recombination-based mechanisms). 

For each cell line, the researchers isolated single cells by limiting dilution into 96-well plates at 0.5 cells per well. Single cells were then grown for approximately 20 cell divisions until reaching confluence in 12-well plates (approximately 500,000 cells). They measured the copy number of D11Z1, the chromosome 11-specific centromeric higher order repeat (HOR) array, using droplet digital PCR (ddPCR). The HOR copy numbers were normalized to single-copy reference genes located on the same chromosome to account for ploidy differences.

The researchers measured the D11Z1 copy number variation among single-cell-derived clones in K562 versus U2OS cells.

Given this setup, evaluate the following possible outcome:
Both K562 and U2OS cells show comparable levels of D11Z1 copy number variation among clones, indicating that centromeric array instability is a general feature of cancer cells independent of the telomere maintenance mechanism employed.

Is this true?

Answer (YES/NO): NO